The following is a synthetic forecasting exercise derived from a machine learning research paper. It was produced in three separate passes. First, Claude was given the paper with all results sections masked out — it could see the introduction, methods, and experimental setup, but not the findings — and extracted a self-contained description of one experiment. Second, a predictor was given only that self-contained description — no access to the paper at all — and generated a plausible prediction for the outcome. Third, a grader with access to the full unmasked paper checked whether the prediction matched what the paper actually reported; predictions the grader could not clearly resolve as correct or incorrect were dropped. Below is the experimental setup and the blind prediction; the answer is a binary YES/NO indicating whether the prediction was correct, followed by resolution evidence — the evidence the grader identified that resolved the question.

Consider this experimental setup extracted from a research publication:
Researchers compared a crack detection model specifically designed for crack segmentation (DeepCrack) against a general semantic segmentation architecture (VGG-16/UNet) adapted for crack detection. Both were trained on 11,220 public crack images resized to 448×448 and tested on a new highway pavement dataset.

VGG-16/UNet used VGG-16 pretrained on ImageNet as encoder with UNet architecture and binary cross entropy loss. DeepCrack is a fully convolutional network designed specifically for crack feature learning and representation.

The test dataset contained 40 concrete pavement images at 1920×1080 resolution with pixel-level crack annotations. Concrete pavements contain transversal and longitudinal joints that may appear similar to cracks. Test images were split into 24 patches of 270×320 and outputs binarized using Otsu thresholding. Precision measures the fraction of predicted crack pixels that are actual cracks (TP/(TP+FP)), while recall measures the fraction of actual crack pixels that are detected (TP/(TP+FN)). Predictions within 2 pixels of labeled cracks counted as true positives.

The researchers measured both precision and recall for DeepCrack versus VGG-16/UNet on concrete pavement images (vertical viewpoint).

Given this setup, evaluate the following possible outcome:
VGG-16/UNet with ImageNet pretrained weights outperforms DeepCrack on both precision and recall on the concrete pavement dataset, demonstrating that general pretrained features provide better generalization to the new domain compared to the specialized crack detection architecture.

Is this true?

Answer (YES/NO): NO